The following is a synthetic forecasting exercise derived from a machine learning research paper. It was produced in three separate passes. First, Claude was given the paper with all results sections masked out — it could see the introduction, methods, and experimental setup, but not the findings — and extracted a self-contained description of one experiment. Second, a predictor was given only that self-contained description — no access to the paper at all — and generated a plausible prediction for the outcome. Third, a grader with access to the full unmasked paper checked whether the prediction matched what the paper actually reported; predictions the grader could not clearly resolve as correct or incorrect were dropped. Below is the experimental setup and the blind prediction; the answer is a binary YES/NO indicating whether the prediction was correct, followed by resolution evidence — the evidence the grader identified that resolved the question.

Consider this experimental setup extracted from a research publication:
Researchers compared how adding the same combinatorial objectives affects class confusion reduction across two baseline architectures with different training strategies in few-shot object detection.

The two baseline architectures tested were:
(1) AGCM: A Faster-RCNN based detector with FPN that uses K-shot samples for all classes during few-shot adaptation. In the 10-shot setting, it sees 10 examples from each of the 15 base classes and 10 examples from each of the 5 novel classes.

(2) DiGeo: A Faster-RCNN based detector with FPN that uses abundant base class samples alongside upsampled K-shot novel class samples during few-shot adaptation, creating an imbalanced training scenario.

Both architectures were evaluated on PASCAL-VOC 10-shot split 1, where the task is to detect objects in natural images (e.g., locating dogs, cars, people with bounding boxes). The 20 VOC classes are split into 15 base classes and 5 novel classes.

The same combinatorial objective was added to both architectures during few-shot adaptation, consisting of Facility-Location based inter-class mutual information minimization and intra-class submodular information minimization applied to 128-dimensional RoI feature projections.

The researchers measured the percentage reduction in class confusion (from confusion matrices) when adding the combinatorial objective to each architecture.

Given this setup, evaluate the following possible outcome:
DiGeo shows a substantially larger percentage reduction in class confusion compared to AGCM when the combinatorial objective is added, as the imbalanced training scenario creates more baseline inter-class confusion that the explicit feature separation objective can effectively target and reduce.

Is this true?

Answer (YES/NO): NO